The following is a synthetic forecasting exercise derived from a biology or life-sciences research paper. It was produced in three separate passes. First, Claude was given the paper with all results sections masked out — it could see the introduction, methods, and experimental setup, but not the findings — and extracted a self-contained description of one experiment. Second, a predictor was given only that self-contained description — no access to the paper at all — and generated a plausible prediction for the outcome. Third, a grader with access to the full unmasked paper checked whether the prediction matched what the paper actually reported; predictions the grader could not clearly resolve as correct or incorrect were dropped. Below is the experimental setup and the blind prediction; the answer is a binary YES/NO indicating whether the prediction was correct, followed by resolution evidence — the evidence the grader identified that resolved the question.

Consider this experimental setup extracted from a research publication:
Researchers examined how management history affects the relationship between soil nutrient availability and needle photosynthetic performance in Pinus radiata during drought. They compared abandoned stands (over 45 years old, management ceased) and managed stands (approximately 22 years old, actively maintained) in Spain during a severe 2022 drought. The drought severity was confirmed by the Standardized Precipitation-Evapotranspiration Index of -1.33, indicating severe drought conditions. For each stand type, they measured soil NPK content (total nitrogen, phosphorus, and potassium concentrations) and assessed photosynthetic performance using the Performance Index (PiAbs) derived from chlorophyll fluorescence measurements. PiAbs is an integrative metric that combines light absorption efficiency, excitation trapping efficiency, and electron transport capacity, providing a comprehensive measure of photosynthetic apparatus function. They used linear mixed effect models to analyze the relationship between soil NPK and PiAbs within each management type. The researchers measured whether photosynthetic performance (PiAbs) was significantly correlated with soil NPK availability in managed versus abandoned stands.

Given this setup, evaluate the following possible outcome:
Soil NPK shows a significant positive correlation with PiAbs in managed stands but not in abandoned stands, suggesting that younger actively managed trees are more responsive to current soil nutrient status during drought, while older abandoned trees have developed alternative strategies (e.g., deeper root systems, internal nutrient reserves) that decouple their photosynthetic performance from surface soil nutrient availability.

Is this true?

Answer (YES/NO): NO